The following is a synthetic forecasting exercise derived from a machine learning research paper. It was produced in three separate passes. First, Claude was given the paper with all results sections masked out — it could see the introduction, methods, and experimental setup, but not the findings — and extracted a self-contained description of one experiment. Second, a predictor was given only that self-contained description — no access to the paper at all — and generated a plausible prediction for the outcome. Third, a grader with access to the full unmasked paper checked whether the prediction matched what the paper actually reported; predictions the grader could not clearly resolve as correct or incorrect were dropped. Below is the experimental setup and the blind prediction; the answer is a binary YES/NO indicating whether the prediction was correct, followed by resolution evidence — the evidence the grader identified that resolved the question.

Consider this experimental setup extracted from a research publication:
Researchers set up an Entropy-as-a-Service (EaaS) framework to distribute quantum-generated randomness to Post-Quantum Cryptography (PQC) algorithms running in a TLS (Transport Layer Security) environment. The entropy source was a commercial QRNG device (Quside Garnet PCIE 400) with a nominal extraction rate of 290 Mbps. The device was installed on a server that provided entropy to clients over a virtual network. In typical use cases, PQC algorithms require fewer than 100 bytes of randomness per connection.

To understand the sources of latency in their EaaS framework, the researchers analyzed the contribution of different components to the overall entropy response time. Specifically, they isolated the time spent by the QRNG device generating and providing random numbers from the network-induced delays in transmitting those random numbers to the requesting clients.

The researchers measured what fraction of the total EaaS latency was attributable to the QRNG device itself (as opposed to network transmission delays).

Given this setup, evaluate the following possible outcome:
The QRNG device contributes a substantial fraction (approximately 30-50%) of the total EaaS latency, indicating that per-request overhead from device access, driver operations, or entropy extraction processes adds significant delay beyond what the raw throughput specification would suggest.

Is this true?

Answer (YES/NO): NO